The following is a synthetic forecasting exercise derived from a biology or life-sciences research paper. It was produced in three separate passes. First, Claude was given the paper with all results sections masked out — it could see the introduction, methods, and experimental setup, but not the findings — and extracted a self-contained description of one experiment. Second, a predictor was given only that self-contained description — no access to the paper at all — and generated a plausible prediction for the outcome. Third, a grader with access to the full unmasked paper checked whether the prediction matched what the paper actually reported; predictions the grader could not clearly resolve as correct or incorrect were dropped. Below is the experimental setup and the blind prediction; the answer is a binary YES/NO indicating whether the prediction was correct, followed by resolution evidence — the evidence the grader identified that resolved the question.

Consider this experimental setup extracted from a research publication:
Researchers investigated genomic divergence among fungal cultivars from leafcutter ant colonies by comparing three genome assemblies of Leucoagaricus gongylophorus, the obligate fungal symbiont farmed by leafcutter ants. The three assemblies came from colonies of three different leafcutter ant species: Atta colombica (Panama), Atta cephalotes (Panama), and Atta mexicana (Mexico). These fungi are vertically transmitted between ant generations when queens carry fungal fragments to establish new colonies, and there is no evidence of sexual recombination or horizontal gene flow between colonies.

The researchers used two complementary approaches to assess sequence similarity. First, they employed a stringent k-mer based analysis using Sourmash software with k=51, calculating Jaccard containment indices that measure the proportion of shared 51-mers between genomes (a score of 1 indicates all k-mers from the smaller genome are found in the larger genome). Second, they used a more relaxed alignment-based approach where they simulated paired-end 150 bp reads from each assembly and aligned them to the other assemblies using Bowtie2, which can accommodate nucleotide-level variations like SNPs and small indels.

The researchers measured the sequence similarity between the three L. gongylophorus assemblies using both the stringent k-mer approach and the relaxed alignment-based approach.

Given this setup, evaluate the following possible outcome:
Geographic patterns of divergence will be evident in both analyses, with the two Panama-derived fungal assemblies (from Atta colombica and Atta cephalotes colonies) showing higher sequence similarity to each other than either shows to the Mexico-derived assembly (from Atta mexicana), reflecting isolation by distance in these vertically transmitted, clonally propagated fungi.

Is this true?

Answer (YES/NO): NO